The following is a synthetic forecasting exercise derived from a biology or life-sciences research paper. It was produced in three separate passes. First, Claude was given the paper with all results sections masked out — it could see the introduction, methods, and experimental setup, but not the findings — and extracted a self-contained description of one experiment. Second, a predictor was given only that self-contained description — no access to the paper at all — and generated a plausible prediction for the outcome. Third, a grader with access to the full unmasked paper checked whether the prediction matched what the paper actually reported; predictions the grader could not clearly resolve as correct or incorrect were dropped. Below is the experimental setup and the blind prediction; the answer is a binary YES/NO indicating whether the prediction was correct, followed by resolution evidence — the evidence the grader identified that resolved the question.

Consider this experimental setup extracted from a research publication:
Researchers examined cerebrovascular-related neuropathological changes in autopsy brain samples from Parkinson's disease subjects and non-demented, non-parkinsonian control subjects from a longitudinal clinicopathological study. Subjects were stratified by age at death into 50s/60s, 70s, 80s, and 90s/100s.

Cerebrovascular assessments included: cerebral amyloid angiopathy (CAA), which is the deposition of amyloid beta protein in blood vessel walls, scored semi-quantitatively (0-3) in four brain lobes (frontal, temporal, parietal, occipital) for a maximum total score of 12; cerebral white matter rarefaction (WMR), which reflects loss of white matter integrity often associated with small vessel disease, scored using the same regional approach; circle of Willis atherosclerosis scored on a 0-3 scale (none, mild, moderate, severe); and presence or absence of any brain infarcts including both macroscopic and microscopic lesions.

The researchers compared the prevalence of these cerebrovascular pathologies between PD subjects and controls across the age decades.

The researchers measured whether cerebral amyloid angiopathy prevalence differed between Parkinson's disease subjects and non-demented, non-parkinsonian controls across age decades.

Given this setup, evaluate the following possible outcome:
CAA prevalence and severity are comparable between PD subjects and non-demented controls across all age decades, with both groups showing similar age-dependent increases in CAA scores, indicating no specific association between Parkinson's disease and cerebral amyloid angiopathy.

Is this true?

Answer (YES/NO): NO